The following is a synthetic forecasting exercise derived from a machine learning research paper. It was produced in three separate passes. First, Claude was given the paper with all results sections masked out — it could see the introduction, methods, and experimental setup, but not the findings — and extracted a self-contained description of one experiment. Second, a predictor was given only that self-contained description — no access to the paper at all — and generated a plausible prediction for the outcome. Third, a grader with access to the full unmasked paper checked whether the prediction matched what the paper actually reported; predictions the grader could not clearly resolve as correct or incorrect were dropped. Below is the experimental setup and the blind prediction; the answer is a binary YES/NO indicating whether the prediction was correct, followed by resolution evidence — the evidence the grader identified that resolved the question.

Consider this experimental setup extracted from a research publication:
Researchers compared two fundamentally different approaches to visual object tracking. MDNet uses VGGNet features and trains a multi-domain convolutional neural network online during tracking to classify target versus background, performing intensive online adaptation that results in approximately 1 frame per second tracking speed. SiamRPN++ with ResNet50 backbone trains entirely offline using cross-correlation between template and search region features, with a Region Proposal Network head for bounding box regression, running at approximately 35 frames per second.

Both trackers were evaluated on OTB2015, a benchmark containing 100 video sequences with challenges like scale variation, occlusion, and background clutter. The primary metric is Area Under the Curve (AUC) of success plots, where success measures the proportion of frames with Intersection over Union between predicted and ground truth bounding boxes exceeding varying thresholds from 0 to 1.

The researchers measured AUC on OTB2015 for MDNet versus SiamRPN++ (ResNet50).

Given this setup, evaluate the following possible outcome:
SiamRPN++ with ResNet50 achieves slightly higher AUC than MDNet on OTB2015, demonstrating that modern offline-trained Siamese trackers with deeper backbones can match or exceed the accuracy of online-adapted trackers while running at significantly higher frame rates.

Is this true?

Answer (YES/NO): YES